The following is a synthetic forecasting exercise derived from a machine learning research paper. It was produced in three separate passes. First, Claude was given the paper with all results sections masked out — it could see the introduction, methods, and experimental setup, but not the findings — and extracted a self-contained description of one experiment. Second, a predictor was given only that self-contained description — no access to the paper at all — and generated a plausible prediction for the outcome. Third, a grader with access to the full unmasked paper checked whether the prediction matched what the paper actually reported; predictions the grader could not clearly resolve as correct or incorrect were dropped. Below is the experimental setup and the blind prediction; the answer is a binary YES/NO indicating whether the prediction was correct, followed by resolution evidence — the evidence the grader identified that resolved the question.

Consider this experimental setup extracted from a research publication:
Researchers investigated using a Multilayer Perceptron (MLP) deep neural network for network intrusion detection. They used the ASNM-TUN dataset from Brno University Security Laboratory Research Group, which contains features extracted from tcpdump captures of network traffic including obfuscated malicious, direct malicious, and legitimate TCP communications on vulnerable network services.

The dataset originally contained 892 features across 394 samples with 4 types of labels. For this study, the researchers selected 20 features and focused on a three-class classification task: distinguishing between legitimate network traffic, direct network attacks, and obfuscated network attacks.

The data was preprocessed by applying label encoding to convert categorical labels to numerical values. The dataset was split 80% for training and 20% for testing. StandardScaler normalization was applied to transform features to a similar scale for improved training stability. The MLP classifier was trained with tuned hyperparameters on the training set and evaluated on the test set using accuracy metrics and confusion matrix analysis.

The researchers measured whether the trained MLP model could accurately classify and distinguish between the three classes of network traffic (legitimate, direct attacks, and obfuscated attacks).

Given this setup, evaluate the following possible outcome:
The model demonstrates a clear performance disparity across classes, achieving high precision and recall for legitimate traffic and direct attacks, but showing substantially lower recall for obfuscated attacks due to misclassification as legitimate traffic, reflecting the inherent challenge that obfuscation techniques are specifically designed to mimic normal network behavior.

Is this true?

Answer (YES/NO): NO